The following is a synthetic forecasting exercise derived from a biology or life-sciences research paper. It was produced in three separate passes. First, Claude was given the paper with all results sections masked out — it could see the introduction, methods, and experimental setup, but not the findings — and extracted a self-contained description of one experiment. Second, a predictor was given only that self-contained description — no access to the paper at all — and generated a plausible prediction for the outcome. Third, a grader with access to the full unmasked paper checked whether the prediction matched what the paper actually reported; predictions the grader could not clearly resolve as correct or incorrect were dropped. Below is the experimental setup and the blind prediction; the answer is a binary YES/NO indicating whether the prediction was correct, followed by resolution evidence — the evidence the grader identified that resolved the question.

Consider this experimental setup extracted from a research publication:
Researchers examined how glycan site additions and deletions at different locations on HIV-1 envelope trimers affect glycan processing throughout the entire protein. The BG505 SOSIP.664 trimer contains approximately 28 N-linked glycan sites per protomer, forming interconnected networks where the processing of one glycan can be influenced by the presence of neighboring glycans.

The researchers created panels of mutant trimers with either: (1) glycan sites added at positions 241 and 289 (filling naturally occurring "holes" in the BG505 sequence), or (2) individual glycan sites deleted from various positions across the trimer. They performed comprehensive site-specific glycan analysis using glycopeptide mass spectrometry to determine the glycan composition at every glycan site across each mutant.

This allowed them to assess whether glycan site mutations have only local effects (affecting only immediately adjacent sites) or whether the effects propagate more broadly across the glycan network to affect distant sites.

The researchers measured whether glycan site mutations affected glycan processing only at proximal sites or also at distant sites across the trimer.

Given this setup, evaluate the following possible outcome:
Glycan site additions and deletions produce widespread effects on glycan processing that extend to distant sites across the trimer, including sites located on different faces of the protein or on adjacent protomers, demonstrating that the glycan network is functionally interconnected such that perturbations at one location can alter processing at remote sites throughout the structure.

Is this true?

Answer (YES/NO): YES